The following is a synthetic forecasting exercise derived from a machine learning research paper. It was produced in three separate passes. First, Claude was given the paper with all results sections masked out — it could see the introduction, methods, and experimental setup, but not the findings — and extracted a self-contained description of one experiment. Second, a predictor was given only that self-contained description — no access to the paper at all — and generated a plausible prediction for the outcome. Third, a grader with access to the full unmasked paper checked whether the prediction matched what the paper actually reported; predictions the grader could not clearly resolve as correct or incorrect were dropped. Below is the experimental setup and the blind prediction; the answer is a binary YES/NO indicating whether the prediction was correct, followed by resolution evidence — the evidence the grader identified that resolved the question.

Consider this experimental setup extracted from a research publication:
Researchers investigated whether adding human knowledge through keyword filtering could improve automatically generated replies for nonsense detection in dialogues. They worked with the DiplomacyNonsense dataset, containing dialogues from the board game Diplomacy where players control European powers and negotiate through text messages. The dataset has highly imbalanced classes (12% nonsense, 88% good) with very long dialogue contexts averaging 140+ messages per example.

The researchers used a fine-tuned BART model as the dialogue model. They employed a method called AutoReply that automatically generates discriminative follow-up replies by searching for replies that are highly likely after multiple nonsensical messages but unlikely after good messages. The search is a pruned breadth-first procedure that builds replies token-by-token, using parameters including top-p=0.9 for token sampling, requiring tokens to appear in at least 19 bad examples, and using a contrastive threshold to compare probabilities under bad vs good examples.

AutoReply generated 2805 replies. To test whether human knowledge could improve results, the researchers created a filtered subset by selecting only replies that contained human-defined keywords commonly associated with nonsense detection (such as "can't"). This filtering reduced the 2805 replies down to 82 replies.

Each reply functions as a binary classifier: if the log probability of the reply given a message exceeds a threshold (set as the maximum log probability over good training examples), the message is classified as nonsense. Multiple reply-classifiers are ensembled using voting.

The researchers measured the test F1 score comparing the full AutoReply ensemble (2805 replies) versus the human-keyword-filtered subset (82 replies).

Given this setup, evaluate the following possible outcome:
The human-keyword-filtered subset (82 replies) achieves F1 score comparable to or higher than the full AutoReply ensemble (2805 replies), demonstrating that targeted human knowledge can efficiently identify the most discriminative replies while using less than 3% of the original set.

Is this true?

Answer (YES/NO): NO